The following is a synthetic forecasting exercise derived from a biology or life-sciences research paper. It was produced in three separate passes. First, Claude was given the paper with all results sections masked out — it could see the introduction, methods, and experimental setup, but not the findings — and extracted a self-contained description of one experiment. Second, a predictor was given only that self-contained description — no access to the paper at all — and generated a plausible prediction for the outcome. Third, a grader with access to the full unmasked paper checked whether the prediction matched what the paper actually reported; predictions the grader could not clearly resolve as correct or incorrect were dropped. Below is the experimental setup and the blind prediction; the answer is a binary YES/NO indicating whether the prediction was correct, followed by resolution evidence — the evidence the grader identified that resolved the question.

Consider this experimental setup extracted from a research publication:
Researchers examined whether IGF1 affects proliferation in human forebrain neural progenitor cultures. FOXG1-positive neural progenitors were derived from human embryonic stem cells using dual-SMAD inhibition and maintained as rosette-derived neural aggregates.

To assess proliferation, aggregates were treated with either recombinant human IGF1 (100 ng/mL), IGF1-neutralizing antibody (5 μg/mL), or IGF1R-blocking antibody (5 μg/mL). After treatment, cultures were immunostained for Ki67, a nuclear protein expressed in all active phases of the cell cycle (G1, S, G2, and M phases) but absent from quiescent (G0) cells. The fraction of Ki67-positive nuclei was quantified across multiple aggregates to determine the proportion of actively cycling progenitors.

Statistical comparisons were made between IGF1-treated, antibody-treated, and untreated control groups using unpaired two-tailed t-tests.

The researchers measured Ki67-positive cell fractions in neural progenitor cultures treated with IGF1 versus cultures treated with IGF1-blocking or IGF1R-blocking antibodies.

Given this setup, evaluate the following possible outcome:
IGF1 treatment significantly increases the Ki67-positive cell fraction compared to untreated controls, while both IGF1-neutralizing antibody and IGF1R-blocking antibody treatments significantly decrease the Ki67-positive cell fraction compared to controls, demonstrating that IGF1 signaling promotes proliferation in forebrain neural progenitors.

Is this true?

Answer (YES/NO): YES